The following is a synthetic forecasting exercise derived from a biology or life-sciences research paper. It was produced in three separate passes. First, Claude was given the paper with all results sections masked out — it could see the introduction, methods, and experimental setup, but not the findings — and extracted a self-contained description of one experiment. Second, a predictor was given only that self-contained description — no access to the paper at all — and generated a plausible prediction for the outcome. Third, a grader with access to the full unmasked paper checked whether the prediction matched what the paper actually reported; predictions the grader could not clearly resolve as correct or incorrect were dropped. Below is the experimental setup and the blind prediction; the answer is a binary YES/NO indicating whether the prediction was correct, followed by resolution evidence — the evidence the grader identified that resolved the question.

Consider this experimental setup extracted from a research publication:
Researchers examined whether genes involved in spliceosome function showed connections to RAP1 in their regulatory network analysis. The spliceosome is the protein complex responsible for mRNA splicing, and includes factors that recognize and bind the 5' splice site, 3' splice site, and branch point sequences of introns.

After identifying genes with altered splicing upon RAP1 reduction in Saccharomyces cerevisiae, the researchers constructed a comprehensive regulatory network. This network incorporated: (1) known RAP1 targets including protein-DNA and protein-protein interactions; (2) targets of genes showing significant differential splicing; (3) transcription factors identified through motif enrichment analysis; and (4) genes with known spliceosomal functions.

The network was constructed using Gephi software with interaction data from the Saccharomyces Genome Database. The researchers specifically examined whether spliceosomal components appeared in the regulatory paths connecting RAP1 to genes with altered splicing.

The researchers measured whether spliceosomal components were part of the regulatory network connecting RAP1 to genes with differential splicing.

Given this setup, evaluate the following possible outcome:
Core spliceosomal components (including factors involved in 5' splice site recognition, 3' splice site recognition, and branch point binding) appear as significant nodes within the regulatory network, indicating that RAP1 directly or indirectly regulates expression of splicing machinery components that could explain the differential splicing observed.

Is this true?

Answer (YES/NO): YES